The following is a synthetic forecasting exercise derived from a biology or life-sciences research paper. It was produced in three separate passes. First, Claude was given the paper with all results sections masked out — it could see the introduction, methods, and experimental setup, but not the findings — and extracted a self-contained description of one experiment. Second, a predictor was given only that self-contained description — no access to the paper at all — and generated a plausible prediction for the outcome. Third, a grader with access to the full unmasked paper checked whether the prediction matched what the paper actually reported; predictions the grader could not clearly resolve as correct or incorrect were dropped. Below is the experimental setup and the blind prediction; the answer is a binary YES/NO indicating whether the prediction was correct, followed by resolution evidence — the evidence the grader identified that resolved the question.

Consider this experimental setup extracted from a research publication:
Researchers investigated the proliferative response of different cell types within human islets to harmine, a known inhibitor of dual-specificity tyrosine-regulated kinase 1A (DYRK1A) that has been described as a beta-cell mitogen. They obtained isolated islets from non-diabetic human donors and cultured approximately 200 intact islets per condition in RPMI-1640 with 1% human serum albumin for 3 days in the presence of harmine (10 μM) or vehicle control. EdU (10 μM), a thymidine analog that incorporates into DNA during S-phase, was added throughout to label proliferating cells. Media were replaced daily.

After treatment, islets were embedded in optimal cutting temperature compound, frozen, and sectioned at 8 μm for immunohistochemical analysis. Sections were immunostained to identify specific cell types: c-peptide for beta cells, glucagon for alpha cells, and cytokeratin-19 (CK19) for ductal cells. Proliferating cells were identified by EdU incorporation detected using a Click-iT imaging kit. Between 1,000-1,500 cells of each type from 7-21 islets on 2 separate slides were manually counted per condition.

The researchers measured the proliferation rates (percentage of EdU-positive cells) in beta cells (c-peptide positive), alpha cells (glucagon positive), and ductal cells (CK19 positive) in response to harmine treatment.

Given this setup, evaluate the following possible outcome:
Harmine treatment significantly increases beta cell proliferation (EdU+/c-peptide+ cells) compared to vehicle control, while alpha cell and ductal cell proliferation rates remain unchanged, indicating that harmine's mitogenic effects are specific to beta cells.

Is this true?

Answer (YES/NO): NO